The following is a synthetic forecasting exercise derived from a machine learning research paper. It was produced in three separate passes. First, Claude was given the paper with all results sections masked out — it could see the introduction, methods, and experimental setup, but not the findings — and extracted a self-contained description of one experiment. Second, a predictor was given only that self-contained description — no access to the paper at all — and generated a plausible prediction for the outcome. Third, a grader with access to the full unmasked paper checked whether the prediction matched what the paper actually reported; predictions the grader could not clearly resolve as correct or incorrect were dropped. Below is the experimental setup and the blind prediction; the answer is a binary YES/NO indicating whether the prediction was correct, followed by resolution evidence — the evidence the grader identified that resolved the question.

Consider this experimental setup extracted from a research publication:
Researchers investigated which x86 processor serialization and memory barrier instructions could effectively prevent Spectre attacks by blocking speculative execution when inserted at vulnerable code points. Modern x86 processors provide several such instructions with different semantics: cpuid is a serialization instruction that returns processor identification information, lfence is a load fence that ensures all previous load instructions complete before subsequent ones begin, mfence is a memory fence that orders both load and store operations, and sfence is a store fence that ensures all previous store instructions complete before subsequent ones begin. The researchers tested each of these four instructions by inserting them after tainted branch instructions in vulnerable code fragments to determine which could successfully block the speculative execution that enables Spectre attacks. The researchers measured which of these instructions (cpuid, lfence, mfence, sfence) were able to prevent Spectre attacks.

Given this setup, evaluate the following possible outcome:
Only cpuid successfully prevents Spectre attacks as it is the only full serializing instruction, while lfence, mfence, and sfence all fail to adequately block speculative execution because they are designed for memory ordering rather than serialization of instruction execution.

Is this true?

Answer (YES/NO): NO